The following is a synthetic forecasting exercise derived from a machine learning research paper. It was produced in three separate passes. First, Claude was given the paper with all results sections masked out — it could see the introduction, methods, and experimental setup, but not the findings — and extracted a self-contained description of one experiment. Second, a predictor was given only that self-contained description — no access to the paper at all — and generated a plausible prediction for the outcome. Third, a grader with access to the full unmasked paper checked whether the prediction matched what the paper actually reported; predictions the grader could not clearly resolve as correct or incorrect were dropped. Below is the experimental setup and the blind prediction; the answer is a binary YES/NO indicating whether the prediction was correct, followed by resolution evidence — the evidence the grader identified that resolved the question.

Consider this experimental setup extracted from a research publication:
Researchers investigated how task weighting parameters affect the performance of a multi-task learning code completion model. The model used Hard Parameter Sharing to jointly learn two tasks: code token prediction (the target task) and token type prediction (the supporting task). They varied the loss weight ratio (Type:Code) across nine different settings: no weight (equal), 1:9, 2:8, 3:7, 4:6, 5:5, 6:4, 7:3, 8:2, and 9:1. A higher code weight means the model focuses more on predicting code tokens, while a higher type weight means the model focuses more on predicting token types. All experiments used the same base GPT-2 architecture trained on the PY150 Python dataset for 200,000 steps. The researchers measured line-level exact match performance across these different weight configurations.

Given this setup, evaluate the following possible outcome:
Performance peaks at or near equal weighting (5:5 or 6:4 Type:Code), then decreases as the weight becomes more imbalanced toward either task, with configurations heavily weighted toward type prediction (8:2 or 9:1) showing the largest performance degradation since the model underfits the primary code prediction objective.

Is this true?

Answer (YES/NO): NO